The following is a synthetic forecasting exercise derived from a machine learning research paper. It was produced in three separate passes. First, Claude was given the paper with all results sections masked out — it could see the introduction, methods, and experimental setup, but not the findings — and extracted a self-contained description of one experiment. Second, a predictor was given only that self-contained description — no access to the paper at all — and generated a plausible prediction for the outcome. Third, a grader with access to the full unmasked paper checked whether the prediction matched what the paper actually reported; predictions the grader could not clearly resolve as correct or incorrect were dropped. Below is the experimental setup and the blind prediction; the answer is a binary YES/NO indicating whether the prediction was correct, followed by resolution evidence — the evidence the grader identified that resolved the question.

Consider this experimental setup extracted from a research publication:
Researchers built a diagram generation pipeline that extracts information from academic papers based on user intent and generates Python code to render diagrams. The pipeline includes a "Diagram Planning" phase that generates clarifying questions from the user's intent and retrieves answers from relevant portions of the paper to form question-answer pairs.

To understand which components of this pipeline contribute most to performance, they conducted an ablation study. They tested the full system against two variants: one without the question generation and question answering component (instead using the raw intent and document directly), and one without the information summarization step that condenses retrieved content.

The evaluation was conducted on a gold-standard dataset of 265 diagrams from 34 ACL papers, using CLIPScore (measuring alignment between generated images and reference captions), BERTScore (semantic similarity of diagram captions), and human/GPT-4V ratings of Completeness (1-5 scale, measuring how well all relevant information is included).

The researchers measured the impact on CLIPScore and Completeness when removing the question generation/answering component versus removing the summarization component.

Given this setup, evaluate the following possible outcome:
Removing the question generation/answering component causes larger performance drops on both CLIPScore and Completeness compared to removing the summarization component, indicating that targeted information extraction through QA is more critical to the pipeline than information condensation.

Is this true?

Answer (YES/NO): YES